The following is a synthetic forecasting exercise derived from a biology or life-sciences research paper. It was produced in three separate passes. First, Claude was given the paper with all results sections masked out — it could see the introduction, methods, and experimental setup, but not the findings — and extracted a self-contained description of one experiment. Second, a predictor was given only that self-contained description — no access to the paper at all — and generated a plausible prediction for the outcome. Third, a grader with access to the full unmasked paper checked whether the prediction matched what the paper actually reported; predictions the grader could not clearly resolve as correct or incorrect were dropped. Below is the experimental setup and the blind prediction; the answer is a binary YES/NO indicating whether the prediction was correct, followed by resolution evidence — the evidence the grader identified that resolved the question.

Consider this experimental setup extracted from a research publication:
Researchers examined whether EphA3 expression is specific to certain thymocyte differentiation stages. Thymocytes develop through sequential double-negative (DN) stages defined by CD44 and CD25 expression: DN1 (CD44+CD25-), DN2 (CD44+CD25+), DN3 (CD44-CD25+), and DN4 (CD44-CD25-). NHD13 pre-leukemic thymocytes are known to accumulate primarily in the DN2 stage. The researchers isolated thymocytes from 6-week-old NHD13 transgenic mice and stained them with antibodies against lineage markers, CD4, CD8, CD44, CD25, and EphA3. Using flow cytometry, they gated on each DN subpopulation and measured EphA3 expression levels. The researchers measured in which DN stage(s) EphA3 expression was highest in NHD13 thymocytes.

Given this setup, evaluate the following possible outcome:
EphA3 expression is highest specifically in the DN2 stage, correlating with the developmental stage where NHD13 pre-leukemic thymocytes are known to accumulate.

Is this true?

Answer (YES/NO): YES